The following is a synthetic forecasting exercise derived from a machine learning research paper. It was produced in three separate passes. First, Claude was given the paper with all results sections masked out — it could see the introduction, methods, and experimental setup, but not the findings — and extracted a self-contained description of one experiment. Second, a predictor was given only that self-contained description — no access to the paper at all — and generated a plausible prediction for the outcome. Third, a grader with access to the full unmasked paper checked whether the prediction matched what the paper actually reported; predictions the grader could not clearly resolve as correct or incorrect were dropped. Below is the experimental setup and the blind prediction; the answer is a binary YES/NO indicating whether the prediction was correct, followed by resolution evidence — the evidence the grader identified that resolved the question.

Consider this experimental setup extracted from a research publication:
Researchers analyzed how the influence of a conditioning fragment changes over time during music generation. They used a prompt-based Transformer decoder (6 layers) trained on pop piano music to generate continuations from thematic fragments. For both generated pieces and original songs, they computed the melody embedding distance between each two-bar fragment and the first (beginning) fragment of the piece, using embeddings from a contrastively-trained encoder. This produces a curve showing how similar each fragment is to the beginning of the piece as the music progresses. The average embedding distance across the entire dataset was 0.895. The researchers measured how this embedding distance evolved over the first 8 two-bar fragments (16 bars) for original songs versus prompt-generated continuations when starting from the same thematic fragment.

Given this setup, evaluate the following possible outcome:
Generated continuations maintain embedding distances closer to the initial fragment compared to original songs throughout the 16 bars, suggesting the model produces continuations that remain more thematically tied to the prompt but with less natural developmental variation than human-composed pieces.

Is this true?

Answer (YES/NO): NO